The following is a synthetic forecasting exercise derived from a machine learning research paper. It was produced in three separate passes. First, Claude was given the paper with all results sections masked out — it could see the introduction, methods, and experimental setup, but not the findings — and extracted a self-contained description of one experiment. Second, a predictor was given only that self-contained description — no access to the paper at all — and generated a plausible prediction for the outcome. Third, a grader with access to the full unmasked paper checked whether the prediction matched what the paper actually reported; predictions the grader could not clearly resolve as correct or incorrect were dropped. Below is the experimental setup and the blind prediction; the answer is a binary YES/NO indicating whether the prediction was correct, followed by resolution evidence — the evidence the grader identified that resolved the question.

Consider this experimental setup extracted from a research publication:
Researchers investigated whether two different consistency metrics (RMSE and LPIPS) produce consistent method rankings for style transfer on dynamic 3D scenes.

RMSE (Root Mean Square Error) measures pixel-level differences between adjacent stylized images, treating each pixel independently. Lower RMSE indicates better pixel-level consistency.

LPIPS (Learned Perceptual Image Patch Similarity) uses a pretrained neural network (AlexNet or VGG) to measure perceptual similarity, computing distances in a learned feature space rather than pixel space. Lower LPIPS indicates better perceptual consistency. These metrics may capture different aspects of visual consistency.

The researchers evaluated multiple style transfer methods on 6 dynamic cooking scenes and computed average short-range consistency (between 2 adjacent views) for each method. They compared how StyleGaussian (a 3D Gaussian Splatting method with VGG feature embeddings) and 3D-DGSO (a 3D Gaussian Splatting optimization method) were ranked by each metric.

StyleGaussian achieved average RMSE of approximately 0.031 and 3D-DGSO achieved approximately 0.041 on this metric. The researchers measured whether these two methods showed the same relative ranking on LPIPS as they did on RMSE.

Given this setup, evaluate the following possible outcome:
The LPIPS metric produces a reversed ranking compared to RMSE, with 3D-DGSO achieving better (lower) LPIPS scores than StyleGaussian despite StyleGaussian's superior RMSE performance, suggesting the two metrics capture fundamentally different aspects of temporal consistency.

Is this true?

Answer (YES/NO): NO